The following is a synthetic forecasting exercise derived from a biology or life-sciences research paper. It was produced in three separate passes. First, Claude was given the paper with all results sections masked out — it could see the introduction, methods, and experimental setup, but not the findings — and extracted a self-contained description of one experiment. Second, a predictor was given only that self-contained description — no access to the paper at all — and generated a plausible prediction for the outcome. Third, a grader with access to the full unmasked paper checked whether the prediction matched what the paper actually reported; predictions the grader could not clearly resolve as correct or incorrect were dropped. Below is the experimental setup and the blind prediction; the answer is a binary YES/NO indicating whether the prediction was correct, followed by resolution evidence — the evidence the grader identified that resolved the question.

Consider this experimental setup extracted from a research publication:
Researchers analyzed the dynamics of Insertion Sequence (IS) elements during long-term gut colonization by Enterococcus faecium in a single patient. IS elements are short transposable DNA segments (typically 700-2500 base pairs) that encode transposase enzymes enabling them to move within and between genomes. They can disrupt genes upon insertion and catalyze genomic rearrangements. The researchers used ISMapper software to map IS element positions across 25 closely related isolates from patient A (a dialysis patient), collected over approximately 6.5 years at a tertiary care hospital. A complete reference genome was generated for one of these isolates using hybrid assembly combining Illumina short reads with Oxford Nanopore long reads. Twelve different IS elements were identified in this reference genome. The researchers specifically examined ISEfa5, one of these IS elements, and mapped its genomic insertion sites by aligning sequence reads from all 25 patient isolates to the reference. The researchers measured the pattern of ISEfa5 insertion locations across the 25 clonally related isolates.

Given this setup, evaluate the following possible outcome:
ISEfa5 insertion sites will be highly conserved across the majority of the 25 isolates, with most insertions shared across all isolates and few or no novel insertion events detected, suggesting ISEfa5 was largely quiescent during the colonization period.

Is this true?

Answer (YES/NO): NO